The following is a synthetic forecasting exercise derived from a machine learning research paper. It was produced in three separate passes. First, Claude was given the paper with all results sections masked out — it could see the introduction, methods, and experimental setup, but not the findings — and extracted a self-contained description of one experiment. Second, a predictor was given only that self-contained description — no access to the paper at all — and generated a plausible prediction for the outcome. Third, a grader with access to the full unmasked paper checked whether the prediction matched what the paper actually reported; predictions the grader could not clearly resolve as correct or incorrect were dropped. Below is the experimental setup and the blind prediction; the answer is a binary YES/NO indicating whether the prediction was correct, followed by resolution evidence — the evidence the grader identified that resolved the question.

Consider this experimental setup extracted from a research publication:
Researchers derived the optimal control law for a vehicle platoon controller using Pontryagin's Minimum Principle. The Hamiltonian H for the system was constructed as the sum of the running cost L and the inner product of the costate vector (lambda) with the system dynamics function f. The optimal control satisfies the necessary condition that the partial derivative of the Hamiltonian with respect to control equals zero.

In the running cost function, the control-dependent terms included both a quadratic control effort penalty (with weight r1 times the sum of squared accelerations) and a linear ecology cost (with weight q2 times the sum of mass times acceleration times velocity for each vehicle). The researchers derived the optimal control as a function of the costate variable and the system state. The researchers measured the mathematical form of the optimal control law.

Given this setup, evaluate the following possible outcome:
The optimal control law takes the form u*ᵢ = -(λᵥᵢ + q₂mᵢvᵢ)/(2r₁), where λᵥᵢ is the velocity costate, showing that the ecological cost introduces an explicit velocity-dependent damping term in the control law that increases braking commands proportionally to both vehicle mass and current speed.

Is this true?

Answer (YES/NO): NO